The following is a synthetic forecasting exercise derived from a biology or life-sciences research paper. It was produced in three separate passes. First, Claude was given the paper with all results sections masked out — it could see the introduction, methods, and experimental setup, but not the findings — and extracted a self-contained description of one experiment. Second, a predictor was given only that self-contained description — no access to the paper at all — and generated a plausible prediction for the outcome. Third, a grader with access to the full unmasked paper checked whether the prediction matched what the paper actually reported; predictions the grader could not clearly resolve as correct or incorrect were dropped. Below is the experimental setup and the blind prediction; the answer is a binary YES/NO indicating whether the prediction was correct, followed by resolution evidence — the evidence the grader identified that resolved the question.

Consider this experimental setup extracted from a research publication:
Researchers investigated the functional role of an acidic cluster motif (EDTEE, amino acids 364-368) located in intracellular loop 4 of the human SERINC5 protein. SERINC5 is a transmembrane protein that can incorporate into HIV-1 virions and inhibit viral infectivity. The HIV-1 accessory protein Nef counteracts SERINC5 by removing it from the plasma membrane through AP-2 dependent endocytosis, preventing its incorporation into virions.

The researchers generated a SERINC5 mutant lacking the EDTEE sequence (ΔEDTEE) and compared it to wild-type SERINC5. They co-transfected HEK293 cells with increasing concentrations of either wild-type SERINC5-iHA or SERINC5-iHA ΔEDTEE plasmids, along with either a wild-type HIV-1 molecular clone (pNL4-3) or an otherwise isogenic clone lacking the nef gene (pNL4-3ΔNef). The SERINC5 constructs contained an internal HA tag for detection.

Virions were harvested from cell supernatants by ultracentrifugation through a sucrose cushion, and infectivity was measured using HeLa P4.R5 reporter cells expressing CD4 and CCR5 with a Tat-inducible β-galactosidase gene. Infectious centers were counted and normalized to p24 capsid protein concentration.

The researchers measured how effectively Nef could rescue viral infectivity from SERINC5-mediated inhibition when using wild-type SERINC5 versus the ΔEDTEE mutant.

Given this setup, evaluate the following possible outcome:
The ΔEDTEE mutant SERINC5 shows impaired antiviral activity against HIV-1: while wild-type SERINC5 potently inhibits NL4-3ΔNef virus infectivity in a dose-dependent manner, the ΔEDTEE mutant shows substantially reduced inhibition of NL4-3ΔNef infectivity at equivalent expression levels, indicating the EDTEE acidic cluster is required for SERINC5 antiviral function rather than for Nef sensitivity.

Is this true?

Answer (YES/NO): NO